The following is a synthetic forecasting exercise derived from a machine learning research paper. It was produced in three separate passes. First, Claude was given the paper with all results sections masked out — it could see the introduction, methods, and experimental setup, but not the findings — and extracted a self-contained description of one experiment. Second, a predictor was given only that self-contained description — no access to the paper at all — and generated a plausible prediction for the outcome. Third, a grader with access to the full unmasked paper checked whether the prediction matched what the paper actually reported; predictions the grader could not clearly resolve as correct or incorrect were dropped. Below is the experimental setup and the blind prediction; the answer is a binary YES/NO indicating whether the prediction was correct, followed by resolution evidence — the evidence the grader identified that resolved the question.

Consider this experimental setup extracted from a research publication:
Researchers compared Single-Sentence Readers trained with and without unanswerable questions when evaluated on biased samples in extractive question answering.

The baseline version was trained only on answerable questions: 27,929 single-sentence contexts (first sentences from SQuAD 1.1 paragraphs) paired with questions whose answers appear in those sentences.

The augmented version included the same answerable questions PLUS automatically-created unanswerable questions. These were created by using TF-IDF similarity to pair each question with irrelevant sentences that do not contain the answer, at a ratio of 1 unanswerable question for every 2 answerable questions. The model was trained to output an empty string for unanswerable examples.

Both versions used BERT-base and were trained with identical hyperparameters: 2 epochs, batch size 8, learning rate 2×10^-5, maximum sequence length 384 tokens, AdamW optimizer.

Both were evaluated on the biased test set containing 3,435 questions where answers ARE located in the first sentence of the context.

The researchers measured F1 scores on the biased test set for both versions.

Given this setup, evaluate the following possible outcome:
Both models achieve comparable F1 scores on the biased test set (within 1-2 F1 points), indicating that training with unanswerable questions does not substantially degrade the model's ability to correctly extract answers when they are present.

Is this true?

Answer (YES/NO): NO